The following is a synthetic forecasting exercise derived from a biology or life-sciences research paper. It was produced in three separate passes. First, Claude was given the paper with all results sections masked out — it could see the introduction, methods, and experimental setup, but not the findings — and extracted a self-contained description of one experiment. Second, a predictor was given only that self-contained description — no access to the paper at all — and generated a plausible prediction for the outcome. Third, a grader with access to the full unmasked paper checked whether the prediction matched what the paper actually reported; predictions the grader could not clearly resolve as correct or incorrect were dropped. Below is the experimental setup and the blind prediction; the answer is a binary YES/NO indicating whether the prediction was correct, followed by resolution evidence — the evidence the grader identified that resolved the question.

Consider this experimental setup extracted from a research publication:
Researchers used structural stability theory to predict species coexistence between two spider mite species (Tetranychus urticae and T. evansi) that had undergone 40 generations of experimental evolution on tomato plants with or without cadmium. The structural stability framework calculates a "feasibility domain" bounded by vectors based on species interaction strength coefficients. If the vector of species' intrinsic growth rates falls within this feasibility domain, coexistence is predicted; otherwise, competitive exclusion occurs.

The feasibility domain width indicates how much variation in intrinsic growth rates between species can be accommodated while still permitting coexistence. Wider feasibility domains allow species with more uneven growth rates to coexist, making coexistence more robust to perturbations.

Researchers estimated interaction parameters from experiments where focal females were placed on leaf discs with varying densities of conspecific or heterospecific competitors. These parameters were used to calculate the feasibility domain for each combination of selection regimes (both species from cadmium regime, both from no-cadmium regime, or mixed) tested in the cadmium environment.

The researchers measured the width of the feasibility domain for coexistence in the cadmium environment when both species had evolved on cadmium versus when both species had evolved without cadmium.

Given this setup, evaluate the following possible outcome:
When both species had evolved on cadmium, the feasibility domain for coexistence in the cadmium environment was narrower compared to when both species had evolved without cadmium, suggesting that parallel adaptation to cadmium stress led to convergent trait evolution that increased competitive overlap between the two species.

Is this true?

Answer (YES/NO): NO